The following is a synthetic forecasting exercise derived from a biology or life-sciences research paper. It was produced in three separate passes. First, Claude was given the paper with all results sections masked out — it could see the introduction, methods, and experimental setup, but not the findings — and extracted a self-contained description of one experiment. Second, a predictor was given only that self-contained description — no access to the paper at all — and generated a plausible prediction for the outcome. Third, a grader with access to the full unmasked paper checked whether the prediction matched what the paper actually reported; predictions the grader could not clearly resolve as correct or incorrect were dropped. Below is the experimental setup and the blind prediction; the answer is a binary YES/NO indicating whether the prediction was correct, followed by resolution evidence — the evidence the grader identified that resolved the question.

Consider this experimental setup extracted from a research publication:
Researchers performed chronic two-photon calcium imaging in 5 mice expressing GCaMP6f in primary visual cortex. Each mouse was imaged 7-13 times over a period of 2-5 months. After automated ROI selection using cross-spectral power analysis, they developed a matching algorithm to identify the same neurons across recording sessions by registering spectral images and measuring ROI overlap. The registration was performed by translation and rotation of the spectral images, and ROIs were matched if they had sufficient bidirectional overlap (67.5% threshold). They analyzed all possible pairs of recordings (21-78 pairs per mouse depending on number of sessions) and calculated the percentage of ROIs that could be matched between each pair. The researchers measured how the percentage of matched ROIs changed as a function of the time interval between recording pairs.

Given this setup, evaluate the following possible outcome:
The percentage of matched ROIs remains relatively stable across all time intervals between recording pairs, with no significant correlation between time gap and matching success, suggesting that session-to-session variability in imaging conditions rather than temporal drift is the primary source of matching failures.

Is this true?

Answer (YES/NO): NO